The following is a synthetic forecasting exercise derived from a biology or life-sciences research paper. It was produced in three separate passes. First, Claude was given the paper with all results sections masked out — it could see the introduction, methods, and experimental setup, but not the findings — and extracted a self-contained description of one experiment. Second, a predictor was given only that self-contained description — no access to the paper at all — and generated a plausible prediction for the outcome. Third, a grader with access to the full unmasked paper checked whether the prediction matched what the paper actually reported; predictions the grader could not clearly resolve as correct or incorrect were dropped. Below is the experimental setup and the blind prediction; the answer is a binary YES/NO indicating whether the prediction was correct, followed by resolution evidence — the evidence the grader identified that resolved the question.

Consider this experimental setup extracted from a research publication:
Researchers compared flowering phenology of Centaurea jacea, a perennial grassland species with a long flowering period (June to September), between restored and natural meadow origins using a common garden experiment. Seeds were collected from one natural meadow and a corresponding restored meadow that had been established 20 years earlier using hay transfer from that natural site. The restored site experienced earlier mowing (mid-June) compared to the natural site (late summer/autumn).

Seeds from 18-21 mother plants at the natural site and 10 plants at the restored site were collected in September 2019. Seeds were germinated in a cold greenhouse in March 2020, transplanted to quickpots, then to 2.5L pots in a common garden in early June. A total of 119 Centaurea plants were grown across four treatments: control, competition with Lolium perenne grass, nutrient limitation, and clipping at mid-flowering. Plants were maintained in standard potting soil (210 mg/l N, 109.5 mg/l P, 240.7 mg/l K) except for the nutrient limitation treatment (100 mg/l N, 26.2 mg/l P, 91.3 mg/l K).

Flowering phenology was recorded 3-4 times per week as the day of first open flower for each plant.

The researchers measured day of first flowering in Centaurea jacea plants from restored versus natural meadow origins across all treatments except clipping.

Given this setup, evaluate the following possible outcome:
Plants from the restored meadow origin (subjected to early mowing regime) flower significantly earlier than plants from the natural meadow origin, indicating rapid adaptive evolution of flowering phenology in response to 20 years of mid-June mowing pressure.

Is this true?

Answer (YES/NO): NO